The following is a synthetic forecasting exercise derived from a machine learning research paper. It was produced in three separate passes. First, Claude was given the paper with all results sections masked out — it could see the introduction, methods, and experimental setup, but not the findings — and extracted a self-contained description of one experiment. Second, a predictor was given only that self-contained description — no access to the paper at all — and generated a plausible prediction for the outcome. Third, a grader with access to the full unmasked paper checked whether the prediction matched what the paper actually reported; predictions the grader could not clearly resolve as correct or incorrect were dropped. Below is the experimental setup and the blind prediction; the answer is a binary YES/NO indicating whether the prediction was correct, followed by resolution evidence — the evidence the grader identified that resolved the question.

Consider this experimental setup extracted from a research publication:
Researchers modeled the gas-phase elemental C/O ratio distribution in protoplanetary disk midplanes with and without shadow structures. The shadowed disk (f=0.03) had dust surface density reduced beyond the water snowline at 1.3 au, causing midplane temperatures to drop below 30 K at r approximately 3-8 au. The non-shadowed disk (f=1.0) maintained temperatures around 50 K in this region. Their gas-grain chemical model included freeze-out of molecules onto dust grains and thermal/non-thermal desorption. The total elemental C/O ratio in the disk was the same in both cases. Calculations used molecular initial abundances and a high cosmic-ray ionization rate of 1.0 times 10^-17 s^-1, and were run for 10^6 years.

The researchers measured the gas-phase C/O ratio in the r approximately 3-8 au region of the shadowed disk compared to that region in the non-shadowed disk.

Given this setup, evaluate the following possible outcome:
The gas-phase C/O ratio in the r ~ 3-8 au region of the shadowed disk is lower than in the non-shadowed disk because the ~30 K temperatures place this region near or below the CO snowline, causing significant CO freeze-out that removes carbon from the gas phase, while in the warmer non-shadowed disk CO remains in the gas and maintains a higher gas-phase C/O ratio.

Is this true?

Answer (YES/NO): NO